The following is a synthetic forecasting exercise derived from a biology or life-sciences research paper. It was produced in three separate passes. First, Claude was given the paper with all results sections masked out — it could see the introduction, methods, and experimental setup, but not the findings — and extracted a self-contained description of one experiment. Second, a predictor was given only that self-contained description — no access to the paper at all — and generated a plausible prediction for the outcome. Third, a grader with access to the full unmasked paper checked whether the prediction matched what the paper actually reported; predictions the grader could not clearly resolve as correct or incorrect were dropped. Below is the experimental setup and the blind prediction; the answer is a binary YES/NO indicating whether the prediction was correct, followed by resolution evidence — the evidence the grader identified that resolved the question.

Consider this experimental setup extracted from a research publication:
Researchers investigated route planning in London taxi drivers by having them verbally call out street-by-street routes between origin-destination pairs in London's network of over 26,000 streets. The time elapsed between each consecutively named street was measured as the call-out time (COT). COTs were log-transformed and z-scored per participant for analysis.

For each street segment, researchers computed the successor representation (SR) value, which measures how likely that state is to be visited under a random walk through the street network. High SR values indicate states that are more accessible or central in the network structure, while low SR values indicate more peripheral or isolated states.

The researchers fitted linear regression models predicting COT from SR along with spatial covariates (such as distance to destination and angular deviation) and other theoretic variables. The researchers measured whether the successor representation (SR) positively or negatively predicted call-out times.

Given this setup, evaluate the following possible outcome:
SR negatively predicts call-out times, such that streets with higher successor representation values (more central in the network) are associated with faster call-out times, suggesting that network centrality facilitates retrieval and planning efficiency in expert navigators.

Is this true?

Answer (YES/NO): YES